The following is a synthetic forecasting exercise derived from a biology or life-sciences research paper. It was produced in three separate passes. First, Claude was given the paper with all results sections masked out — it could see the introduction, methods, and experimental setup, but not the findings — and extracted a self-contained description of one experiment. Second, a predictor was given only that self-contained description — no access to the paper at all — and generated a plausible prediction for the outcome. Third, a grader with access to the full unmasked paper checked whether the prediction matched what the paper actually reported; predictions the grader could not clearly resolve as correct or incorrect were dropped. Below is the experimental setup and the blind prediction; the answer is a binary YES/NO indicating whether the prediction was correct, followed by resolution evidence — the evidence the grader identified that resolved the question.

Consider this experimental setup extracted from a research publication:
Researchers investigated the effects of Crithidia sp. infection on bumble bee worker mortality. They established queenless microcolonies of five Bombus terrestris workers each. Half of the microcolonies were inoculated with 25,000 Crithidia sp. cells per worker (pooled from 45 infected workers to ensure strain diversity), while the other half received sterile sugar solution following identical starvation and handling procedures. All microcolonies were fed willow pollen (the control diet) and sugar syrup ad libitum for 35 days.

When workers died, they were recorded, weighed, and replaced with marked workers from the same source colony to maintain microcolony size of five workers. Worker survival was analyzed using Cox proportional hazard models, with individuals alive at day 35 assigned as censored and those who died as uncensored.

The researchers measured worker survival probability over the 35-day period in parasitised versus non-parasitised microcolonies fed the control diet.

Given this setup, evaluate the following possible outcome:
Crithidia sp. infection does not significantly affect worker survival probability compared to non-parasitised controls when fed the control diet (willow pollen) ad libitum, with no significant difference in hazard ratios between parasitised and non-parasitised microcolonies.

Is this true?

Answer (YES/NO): YES